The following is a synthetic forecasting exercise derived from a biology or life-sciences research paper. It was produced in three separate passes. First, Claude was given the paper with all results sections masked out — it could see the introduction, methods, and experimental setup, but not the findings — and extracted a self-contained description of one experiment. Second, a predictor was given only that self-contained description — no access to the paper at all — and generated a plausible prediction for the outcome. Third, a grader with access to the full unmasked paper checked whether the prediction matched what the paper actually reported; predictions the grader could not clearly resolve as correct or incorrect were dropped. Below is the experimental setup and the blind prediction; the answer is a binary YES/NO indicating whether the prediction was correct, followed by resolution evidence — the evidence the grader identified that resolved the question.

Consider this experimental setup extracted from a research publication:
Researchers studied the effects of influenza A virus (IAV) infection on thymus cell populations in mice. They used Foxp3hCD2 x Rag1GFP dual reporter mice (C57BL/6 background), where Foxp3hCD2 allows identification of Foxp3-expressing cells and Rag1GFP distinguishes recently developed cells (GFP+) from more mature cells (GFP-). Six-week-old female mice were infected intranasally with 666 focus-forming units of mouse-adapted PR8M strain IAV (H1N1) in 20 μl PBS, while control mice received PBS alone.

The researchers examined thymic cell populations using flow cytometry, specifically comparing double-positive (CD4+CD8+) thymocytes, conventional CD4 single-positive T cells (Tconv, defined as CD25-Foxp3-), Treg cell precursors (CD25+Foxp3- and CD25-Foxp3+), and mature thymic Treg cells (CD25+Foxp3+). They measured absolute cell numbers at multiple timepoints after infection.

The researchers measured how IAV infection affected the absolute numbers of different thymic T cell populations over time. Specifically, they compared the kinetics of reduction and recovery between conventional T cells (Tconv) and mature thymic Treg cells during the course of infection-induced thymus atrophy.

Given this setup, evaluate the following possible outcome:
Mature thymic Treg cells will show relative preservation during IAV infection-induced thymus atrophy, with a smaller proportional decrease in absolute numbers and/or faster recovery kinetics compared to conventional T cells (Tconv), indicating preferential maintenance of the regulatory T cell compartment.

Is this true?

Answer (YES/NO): YES